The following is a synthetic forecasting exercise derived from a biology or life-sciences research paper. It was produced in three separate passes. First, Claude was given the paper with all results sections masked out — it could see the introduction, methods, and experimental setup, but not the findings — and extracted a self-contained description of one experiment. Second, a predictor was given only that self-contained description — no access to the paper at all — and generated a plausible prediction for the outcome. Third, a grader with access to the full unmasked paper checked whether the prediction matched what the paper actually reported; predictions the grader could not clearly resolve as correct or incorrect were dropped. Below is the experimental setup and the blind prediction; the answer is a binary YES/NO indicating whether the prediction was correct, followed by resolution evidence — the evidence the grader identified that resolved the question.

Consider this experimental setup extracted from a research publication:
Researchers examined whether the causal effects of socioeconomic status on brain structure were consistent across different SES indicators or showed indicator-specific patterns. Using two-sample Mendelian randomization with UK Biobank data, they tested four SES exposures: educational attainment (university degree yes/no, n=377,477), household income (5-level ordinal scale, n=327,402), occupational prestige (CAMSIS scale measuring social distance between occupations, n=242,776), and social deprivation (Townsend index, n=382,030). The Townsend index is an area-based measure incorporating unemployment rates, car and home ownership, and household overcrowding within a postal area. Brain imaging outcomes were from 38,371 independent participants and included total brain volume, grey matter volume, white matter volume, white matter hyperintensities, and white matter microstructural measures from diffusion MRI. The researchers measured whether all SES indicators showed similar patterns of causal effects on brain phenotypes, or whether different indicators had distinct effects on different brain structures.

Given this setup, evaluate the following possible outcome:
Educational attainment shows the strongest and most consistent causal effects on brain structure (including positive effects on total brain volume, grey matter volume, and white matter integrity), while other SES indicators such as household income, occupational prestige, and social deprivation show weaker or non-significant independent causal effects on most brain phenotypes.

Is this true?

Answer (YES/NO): NO